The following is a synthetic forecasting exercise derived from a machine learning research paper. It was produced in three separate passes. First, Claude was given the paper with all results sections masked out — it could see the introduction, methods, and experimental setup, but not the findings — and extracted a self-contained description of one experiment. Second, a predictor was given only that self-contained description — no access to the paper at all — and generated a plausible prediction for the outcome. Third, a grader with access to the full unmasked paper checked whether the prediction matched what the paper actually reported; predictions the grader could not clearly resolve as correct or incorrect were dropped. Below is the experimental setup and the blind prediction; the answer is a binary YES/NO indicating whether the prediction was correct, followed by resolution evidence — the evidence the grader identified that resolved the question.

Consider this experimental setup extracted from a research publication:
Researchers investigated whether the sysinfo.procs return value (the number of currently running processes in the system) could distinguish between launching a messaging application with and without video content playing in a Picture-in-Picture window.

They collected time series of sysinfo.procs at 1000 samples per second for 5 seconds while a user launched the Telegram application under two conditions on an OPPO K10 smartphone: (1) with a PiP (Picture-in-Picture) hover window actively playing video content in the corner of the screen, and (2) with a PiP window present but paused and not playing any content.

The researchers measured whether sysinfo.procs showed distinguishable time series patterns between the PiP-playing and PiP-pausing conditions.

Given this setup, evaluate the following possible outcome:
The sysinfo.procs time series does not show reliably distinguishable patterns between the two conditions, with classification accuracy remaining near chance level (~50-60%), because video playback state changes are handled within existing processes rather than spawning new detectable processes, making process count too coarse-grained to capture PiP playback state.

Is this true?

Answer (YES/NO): YES